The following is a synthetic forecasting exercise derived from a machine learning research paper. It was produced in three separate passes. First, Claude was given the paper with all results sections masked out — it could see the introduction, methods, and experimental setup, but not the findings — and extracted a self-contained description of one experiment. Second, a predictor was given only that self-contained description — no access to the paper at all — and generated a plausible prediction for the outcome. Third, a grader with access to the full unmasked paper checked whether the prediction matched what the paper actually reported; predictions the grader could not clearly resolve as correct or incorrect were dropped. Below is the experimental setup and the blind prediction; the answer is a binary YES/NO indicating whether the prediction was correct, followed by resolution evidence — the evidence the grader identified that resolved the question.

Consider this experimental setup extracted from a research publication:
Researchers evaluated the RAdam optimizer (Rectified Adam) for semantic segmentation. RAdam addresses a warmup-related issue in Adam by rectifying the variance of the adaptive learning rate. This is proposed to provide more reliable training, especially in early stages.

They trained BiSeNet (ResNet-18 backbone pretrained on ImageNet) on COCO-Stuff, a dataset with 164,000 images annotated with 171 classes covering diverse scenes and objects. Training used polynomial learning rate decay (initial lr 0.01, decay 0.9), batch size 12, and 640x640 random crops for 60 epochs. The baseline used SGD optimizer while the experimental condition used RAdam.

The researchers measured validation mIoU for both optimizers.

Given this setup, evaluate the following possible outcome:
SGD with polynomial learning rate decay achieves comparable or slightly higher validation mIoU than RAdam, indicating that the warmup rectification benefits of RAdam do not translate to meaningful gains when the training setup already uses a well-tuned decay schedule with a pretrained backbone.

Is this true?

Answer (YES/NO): NO